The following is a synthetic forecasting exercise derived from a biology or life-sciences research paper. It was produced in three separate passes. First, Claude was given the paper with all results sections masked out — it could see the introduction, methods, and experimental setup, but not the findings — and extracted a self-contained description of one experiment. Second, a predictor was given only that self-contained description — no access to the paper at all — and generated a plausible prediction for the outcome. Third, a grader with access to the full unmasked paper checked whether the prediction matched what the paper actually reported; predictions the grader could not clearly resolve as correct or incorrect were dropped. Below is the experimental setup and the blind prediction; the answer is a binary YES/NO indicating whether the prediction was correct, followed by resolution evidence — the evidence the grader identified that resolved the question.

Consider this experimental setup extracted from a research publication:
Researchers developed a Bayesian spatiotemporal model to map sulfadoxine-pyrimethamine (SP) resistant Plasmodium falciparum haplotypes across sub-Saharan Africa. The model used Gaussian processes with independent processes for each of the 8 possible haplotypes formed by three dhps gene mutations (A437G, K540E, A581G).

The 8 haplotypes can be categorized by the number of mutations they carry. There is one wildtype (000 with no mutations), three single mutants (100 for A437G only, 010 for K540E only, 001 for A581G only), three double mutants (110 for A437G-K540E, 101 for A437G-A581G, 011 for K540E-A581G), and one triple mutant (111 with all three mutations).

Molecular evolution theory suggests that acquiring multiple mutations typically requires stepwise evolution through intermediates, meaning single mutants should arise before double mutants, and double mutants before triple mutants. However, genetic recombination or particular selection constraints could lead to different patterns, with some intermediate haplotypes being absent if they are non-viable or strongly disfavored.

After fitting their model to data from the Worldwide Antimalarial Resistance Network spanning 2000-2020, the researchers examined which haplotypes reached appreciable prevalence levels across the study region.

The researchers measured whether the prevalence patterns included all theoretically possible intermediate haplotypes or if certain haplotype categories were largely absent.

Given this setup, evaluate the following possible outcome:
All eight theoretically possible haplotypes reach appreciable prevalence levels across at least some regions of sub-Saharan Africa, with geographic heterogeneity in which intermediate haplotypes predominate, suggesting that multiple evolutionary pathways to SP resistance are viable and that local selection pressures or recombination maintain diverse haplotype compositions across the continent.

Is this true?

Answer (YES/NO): NO